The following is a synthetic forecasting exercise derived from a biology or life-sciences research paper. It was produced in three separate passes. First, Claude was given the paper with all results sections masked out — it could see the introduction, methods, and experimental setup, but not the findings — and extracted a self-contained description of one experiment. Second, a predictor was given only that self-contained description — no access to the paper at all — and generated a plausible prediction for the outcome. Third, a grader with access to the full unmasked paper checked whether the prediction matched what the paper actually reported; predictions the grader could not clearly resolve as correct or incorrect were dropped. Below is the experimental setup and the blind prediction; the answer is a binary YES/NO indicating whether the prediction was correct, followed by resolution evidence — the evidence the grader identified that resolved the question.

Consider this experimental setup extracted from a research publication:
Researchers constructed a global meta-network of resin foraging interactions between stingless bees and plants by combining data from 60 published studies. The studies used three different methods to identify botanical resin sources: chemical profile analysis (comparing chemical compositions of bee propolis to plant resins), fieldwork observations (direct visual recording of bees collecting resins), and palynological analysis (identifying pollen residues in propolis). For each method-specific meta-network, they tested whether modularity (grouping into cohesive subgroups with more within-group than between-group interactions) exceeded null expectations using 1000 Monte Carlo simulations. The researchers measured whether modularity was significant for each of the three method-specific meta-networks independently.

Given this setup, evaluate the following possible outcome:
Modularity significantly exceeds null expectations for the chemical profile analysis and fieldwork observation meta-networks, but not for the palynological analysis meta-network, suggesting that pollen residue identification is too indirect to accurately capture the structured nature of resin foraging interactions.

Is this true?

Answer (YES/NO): NO